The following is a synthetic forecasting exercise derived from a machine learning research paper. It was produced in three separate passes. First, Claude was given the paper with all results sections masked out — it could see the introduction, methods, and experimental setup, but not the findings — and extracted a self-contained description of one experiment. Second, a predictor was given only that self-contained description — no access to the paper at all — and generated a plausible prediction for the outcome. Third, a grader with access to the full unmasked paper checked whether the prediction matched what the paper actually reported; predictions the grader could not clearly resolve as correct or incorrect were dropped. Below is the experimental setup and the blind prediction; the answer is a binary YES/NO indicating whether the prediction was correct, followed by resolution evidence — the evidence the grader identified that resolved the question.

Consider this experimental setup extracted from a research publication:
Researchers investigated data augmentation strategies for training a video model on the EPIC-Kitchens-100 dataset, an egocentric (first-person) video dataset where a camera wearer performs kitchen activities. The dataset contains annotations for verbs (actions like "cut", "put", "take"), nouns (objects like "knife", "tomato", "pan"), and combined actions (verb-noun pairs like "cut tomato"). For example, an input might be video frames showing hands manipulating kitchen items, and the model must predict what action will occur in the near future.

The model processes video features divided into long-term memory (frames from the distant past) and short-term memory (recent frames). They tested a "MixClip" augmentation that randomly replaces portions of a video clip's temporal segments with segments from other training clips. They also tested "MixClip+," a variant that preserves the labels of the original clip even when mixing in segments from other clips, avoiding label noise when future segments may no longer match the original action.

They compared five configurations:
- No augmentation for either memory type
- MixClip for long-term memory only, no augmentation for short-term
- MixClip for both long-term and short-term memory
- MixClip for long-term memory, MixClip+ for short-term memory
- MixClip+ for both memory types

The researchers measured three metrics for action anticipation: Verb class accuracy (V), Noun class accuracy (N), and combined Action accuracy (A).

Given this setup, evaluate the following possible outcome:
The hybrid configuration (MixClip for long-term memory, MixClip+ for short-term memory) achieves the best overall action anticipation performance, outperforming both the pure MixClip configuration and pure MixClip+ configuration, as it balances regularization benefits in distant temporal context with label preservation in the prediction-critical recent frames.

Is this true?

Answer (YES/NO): YES